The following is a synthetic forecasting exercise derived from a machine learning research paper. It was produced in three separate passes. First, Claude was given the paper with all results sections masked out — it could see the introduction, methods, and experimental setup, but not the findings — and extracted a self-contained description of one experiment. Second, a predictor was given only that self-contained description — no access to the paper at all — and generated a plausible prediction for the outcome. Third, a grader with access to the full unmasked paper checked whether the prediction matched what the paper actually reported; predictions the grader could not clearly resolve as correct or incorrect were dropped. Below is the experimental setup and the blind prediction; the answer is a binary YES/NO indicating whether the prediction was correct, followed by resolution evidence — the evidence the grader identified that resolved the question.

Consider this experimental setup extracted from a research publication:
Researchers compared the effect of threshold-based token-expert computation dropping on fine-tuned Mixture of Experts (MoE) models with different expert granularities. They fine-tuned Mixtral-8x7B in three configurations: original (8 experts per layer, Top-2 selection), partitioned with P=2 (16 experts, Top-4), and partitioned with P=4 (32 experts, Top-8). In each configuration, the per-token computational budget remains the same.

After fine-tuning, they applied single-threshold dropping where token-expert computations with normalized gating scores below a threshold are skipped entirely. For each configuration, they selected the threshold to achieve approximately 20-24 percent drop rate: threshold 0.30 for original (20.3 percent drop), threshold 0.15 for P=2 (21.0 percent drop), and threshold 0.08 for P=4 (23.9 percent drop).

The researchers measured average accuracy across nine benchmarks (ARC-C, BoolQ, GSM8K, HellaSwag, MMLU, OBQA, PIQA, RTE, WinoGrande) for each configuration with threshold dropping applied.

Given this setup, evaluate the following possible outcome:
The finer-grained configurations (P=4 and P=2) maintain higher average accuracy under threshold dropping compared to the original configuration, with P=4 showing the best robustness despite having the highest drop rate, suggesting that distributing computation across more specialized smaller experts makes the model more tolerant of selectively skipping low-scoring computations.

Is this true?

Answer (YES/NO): YES